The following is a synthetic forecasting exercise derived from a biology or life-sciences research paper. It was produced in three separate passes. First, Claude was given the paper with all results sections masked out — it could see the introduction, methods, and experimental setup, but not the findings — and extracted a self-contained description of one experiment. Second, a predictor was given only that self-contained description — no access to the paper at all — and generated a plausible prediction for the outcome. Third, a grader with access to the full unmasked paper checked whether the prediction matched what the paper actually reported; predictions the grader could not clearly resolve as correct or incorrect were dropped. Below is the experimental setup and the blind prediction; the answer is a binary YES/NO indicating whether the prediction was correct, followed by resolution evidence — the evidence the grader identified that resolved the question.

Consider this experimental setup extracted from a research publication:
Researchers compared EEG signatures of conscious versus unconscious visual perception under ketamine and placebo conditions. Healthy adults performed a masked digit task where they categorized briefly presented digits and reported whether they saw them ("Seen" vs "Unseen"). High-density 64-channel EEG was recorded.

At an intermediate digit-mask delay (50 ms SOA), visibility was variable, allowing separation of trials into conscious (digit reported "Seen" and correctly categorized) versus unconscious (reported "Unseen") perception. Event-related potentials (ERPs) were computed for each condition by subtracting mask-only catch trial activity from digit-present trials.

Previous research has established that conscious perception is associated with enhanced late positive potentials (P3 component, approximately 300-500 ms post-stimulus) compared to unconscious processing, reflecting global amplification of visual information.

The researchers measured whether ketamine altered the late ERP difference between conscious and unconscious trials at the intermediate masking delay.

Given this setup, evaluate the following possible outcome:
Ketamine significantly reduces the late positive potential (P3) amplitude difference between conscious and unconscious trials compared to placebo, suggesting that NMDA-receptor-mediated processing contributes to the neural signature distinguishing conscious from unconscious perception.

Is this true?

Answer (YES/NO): NO